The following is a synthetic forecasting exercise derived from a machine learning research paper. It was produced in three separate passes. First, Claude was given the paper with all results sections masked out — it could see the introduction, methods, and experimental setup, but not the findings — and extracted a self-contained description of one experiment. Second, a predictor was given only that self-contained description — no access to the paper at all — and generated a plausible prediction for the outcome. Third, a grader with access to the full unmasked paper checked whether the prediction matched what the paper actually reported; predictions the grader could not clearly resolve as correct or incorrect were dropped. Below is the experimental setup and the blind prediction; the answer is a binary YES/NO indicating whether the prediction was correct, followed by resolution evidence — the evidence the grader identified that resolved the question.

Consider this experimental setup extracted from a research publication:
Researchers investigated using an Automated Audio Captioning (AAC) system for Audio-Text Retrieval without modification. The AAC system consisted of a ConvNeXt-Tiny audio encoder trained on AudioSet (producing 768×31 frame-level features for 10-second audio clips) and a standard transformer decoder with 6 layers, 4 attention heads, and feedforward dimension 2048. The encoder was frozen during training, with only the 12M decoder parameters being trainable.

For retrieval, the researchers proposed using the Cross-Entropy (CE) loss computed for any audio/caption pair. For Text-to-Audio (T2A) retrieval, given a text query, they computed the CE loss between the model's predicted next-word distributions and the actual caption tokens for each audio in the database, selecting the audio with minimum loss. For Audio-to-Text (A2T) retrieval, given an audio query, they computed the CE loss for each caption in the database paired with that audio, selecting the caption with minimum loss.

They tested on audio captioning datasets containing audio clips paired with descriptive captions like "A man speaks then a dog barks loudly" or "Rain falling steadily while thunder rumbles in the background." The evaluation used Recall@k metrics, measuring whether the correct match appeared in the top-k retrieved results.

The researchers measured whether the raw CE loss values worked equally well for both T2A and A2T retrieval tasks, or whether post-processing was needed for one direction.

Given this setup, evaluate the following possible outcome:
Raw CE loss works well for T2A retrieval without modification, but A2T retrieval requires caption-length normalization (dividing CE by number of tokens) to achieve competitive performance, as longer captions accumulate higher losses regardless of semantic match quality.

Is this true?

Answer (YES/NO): NO